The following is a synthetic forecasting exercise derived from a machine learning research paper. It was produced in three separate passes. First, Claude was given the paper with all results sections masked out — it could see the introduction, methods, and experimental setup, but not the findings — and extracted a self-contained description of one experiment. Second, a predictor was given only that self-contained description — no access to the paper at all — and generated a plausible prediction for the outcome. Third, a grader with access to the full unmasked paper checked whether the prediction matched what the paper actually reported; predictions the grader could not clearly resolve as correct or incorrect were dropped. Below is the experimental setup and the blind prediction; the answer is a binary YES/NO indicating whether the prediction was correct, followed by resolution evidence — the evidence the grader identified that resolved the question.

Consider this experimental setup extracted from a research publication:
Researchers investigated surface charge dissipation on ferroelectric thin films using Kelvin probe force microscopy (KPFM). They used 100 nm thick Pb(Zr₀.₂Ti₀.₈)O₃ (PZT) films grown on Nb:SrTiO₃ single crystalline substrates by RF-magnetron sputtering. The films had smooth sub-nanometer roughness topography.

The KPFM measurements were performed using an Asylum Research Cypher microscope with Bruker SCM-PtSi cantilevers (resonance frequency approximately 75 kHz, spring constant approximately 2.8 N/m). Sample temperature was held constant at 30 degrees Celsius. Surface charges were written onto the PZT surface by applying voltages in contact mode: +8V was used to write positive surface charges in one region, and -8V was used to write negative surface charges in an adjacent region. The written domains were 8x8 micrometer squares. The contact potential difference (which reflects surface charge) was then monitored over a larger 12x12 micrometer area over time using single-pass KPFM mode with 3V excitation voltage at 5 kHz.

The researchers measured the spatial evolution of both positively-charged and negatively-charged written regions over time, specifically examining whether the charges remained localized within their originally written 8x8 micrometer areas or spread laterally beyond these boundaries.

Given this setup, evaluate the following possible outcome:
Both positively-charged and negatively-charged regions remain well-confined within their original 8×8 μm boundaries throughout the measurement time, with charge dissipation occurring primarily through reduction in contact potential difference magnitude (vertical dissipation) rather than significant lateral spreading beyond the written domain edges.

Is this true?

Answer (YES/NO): NO